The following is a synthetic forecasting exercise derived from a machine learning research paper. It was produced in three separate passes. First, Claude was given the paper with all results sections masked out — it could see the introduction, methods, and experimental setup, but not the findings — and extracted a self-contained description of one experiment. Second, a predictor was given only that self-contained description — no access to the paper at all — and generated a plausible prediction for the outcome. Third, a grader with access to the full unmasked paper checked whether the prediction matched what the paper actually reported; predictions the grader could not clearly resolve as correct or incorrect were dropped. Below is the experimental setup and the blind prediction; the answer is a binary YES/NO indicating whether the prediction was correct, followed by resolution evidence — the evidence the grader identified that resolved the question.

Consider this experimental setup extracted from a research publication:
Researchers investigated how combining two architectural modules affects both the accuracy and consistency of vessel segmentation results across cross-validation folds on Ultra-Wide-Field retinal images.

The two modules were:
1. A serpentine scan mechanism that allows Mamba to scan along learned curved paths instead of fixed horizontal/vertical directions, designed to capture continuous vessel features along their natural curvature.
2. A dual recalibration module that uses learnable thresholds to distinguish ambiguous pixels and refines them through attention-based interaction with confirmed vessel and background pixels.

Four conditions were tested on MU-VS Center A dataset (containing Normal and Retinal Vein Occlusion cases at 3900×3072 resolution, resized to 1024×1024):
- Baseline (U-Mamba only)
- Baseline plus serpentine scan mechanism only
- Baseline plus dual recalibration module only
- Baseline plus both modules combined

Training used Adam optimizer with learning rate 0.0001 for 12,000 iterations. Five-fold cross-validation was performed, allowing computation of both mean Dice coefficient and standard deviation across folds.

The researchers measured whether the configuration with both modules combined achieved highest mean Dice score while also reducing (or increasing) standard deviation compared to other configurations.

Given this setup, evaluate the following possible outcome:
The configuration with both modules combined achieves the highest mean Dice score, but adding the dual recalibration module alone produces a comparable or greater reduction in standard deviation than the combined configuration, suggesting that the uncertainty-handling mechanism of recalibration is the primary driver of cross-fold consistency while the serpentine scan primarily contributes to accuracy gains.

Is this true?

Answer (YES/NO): NO